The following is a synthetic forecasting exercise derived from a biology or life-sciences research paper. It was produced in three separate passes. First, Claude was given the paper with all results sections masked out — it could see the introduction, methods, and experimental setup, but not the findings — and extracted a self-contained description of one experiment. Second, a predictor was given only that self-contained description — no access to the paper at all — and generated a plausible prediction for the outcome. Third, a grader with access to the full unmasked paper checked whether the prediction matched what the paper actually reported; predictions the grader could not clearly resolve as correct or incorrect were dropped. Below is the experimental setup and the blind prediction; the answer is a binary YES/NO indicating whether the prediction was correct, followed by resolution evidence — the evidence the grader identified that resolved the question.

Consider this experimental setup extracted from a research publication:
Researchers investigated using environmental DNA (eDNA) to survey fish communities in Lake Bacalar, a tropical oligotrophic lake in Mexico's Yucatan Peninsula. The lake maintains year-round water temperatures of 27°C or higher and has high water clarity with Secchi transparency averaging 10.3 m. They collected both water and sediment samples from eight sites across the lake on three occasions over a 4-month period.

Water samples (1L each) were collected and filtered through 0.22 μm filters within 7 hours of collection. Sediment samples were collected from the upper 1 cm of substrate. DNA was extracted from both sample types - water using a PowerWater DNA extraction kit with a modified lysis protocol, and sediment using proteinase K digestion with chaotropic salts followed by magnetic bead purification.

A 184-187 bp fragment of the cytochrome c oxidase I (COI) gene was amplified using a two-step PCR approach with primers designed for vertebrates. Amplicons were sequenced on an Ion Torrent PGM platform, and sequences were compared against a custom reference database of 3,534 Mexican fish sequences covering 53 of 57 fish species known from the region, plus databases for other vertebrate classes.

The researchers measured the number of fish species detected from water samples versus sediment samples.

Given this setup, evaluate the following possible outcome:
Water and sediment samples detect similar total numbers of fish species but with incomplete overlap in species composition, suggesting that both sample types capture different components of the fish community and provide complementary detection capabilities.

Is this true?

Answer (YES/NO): NO